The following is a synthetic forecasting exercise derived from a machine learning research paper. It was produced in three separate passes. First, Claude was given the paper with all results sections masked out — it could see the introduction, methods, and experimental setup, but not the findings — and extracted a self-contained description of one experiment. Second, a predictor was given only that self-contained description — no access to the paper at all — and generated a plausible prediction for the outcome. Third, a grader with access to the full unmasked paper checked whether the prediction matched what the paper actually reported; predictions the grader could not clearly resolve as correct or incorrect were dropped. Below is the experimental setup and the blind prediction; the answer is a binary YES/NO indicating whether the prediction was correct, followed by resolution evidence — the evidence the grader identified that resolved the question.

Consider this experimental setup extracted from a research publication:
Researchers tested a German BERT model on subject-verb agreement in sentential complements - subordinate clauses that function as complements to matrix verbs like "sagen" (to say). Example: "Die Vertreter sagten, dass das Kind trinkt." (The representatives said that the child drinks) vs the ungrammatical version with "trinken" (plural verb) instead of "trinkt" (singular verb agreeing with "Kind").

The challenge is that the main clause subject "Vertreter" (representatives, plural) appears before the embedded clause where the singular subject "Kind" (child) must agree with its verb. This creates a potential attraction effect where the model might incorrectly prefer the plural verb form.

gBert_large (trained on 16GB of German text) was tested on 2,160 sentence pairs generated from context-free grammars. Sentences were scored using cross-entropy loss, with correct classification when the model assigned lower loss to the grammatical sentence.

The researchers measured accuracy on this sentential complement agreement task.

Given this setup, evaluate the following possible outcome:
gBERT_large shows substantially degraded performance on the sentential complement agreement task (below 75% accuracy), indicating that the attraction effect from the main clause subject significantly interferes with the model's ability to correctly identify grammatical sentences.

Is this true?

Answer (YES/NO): NO